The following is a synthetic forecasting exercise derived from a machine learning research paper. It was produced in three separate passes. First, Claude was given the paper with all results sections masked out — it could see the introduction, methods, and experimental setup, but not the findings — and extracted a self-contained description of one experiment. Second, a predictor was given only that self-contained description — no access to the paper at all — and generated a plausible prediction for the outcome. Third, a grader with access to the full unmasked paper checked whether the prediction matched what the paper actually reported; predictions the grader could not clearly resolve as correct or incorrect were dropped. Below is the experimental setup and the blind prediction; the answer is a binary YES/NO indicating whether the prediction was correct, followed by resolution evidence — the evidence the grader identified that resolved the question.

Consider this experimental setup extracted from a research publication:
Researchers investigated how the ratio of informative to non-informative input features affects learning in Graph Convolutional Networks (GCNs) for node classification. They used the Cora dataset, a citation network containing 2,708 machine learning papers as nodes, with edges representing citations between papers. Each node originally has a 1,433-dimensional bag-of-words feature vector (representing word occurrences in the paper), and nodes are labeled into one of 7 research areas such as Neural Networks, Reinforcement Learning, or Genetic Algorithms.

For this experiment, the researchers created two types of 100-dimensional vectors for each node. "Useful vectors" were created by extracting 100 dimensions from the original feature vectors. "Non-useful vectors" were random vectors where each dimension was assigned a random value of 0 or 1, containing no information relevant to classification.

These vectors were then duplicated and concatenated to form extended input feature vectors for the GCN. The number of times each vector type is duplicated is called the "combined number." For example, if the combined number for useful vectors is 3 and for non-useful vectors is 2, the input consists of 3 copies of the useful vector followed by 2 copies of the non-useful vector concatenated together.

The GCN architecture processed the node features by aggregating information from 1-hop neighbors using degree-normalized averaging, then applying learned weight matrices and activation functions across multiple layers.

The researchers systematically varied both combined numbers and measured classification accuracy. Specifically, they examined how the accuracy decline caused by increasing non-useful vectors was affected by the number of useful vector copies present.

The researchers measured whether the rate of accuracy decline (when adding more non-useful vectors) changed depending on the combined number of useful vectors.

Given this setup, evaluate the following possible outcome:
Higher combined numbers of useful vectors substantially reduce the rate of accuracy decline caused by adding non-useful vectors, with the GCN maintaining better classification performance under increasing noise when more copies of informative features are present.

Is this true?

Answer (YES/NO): YES